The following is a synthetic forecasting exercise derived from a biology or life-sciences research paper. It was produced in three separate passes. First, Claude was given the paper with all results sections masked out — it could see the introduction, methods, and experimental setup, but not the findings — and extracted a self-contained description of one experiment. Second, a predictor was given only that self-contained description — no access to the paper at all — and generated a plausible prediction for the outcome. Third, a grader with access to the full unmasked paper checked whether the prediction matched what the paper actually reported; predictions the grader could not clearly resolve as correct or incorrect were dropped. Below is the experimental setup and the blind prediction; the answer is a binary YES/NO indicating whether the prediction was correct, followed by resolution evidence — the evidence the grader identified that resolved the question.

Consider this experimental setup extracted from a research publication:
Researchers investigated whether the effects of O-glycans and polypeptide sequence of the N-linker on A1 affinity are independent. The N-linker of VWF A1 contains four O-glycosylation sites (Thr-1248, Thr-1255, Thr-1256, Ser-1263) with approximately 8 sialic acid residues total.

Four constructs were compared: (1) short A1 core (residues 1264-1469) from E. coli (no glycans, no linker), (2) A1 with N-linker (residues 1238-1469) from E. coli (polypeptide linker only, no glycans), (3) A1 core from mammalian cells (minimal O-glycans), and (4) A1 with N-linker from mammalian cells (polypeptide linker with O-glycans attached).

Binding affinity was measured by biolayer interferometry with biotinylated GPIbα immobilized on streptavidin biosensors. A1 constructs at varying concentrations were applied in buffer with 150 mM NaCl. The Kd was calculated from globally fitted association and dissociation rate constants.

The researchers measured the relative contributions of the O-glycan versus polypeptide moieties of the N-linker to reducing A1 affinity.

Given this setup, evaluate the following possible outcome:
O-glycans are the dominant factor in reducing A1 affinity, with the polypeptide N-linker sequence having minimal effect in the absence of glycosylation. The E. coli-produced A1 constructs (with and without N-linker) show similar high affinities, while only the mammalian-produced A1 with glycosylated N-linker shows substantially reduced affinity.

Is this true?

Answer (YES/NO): NO